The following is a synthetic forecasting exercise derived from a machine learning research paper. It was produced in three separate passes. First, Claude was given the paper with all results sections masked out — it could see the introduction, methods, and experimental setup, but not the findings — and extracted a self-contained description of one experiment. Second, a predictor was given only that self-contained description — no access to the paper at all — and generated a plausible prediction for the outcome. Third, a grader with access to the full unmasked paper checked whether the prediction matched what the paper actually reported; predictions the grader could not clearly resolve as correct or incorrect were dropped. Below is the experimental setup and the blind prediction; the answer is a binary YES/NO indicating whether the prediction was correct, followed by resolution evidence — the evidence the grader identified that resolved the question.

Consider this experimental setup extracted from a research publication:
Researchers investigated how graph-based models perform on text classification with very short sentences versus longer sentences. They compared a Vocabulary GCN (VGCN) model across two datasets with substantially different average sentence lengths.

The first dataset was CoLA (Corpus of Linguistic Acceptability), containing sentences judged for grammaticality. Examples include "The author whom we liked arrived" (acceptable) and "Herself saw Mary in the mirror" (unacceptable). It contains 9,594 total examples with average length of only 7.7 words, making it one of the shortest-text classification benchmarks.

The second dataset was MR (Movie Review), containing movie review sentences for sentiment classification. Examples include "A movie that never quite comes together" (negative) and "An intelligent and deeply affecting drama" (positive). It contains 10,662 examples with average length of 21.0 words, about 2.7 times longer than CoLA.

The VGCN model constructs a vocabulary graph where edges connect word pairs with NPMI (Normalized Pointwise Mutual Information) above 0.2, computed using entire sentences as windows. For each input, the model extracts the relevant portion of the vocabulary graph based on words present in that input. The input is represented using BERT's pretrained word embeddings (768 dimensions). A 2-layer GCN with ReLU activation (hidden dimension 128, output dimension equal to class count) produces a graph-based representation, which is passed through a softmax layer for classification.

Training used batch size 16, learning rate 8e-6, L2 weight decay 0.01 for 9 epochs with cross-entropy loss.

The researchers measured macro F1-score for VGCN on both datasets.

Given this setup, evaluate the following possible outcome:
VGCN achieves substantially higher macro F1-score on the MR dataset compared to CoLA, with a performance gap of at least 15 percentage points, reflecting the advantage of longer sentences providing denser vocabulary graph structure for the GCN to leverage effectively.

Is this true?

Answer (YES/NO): YES